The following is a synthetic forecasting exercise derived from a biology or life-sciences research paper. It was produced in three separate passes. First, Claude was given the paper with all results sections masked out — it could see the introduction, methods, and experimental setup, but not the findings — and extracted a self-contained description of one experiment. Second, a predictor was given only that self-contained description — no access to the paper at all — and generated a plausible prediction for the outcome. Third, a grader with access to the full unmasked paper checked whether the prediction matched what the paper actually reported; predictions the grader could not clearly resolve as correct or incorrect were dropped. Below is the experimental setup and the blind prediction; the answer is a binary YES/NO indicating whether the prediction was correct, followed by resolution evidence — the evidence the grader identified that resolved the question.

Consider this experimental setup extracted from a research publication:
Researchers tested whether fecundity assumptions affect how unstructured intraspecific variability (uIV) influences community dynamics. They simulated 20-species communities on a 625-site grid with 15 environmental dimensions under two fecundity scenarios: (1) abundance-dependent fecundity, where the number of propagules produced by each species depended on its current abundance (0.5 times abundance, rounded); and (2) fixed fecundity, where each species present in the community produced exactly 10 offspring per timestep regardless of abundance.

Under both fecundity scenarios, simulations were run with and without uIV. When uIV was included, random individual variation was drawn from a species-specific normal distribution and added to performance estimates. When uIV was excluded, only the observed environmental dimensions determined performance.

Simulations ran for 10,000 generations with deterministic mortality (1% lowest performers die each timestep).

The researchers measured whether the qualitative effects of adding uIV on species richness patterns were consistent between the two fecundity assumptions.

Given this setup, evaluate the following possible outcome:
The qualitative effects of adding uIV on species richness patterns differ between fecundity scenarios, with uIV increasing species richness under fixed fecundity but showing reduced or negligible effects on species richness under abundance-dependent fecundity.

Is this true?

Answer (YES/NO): NO